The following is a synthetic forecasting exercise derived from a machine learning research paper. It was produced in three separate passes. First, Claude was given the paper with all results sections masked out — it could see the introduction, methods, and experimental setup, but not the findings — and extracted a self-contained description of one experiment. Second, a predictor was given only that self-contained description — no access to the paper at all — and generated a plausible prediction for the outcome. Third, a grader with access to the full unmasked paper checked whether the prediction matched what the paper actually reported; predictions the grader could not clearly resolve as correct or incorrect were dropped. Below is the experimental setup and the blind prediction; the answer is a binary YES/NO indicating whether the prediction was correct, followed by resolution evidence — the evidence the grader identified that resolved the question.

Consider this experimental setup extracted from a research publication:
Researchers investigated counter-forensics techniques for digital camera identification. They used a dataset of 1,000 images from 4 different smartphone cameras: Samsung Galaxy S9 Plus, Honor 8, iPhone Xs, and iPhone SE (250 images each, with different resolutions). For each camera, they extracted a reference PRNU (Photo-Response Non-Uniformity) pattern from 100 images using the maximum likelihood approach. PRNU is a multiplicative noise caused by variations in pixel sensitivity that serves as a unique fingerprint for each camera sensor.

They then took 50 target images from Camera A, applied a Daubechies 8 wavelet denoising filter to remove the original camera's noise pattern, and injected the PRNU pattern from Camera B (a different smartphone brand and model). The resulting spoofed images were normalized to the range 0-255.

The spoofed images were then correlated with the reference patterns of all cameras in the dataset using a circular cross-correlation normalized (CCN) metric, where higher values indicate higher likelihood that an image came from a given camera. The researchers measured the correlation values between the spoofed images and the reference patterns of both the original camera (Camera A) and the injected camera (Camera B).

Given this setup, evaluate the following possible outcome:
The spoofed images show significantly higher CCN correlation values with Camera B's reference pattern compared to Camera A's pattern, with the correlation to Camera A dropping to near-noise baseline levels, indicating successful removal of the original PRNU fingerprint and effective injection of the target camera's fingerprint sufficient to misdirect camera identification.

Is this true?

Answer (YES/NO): NO